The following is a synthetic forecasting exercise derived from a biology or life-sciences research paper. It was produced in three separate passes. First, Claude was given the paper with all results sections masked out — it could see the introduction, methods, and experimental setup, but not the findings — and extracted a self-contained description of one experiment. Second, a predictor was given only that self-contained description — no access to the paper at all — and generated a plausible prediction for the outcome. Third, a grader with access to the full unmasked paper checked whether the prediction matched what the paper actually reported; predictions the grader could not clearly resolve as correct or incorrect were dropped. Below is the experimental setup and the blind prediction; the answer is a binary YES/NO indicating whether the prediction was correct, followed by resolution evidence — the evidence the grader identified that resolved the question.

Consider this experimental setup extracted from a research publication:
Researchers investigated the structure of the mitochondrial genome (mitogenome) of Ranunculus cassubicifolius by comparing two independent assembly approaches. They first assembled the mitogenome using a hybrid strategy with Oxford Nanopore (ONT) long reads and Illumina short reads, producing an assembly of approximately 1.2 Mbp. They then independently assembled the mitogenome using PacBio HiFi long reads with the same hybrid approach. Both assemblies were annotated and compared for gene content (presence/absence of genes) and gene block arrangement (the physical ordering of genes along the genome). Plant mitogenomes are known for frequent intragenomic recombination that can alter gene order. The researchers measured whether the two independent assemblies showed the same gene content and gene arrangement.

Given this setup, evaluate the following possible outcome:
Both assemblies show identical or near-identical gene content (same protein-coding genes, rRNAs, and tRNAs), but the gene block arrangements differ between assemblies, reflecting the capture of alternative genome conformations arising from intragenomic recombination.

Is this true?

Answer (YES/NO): YES